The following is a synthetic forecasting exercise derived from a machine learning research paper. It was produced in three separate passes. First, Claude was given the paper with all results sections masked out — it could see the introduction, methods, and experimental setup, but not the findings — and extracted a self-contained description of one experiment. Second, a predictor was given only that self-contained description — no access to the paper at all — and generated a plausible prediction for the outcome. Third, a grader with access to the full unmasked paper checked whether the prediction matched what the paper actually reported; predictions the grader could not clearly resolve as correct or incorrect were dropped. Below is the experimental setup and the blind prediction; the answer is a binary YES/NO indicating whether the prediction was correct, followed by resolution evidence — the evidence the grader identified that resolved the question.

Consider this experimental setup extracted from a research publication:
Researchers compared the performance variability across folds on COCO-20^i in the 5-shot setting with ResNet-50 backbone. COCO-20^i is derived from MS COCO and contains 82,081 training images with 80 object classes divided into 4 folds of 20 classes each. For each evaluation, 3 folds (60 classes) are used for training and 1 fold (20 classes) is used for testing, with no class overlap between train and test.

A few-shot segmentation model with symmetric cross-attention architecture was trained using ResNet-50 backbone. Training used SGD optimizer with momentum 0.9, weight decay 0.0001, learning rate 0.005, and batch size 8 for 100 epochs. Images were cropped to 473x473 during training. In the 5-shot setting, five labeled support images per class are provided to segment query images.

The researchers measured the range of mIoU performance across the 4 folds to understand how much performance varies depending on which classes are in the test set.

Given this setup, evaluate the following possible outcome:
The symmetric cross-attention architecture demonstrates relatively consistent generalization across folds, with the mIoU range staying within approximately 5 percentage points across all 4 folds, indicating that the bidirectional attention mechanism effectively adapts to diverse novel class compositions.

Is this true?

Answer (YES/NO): NO